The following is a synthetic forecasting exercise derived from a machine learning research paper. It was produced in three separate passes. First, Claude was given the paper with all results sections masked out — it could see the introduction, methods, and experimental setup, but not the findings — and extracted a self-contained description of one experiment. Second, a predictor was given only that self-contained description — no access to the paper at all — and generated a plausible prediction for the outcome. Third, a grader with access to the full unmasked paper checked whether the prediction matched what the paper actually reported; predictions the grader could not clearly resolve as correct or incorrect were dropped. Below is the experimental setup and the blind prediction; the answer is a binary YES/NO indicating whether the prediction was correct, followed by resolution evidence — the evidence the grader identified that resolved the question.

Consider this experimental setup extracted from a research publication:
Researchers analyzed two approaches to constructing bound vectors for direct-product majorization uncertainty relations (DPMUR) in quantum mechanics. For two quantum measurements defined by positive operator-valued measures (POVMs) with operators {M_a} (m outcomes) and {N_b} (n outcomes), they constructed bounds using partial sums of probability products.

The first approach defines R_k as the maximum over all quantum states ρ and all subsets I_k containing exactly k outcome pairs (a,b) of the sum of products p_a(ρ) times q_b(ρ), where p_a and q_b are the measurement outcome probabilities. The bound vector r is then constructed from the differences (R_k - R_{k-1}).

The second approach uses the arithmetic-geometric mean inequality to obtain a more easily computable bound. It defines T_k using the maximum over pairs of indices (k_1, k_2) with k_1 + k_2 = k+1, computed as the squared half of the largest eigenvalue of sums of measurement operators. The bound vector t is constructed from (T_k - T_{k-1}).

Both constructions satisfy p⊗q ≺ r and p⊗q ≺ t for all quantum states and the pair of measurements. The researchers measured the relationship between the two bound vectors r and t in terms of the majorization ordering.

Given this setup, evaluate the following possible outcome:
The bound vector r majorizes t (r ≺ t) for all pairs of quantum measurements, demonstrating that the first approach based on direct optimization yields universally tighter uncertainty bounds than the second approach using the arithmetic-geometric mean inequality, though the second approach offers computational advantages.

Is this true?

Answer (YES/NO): NO